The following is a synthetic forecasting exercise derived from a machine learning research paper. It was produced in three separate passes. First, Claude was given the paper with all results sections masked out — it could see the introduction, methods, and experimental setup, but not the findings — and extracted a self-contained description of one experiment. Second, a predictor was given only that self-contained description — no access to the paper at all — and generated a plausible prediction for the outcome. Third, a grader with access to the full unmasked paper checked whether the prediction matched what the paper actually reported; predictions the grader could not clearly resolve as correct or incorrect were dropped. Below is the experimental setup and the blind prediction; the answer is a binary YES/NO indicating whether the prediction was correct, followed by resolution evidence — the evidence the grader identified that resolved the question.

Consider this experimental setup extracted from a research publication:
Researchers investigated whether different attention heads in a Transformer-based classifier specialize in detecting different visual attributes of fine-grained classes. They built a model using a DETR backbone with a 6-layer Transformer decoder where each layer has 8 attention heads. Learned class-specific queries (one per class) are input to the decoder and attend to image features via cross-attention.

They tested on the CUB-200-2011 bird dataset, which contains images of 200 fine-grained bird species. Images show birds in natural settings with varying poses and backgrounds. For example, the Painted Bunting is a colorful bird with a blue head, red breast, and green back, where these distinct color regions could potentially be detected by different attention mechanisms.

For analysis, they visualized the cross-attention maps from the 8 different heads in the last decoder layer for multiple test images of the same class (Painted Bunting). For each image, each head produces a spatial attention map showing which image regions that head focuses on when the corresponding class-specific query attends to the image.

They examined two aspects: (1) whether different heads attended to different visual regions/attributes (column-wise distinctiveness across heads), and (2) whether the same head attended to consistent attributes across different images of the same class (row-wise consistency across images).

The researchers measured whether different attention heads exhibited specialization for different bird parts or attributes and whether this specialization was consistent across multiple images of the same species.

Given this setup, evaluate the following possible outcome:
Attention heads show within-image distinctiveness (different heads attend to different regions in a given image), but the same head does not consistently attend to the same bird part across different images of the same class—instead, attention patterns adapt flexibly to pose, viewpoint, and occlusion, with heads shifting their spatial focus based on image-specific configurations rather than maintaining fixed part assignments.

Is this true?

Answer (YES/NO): NO